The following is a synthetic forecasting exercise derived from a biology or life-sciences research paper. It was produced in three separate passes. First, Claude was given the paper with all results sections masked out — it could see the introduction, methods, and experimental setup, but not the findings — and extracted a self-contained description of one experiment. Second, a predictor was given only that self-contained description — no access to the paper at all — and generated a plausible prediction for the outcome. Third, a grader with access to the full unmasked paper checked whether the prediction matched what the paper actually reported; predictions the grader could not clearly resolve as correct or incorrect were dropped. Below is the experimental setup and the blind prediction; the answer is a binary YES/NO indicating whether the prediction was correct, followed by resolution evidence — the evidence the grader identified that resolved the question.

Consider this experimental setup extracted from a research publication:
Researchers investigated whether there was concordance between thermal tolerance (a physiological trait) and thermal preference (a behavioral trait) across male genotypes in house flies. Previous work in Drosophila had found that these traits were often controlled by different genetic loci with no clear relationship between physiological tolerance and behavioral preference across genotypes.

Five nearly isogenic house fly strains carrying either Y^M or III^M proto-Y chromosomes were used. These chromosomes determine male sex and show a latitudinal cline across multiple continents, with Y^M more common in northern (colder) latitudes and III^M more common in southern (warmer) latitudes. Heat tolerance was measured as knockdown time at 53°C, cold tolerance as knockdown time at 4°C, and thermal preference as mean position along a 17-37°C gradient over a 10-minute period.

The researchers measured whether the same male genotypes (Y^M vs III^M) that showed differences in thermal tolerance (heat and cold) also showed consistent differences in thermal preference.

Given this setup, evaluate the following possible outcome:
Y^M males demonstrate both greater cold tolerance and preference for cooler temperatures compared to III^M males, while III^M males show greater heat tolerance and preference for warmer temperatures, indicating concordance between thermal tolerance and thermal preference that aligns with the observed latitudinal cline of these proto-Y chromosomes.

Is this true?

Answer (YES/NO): YES